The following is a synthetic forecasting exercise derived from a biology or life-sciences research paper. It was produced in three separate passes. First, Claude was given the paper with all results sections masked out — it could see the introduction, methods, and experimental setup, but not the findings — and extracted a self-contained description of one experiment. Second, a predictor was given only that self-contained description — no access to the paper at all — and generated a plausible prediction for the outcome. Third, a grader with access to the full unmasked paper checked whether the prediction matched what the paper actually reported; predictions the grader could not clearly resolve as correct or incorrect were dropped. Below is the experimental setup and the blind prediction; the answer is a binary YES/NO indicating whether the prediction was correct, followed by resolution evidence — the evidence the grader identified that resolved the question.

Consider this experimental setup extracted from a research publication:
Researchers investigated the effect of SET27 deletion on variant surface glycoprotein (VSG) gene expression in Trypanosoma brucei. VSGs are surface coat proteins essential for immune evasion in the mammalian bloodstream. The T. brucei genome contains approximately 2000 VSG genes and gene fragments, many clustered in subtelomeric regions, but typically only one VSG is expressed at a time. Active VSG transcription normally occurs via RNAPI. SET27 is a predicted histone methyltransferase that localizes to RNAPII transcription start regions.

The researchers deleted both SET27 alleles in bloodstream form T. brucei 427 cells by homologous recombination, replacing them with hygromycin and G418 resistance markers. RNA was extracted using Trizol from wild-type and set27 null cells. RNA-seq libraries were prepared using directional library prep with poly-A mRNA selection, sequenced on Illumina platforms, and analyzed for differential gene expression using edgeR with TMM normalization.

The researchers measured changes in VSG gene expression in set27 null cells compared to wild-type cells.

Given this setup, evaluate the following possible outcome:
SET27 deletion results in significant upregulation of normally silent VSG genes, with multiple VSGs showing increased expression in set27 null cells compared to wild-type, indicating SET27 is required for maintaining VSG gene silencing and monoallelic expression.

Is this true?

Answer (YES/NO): YES